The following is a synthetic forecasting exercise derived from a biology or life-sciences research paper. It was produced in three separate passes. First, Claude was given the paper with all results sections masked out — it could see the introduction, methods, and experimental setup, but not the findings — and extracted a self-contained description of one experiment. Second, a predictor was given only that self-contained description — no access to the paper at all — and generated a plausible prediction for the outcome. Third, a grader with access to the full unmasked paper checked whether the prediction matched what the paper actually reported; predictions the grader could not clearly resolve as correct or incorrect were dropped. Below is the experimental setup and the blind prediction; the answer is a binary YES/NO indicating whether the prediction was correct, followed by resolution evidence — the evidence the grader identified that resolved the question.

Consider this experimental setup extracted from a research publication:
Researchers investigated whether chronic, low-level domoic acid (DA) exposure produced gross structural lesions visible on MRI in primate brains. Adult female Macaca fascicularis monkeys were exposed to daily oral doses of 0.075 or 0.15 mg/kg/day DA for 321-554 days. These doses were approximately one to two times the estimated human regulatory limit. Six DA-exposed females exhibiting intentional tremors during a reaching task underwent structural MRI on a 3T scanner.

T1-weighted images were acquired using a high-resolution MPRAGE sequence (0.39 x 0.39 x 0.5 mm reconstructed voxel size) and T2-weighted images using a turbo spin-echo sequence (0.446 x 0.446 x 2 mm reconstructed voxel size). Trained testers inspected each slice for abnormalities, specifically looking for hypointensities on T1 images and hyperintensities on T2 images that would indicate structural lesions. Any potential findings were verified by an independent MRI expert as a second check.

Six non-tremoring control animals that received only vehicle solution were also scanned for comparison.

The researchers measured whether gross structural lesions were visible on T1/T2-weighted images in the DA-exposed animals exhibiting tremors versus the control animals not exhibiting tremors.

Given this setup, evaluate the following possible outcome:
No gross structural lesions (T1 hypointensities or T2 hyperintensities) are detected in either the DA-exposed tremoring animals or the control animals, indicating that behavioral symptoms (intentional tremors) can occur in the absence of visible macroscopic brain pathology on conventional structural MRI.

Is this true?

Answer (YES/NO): YES